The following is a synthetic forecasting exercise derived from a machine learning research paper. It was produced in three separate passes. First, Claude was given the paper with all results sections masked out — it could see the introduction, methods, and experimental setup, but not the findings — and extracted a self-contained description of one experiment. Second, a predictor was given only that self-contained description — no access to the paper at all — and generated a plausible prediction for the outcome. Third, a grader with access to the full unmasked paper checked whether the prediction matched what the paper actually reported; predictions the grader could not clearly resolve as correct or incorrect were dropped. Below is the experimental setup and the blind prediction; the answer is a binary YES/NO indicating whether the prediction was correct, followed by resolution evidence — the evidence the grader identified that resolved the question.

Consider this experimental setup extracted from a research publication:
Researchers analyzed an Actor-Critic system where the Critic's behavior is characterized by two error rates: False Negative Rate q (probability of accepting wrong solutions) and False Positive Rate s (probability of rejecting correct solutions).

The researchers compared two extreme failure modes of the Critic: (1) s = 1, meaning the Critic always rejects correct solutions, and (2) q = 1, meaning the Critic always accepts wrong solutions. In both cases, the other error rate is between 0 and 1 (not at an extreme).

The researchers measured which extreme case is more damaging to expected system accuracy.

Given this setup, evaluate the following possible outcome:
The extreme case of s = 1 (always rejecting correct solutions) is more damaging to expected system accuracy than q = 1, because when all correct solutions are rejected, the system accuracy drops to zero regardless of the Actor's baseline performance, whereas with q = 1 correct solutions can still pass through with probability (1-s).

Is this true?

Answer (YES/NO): YES